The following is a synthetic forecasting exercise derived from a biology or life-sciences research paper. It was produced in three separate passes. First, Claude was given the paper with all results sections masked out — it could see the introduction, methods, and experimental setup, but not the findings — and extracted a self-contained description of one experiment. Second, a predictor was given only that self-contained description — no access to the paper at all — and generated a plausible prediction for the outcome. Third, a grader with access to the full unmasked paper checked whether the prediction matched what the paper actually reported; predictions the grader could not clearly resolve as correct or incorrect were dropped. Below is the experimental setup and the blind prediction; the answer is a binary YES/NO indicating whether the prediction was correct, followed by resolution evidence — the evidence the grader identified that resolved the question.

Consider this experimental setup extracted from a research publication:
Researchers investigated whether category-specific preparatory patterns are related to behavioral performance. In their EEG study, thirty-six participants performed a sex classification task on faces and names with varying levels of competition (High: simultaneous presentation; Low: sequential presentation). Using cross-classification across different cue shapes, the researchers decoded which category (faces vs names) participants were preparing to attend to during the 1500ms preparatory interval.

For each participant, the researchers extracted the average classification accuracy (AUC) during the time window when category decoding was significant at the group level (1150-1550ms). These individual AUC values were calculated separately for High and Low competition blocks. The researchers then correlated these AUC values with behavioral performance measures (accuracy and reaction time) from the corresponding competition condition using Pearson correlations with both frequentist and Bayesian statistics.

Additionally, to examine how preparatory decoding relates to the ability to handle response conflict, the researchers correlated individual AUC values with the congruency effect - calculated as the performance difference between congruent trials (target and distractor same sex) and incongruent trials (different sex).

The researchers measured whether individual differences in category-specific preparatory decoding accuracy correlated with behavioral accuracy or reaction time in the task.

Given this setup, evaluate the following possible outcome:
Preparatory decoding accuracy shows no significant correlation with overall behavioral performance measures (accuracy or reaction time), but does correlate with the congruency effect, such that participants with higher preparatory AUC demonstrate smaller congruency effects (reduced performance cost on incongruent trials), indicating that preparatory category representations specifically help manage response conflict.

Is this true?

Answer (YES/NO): NO